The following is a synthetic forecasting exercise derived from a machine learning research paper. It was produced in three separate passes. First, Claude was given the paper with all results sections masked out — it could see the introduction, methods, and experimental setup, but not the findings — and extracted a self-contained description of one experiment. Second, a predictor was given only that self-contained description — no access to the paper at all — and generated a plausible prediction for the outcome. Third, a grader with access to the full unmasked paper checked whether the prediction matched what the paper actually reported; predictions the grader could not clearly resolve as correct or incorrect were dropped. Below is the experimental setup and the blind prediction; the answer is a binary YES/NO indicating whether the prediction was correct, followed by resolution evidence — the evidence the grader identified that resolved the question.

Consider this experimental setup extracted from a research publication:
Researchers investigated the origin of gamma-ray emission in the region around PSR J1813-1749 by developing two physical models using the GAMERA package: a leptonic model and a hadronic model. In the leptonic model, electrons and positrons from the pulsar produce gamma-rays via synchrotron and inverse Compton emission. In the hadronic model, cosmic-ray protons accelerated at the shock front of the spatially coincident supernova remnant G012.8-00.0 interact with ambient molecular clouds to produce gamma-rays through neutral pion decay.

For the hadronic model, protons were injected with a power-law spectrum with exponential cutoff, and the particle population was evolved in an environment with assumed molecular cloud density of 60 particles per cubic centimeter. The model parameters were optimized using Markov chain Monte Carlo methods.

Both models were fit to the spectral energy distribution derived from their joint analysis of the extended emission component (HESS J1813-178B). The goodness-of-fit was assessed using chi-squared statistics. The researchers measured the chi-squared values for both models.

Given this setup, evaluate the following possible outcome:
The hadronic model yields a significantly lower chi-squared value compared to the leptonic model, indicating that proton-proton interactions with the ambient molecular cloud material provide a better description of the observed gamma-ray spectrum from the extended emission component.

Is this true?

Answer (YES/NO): YES